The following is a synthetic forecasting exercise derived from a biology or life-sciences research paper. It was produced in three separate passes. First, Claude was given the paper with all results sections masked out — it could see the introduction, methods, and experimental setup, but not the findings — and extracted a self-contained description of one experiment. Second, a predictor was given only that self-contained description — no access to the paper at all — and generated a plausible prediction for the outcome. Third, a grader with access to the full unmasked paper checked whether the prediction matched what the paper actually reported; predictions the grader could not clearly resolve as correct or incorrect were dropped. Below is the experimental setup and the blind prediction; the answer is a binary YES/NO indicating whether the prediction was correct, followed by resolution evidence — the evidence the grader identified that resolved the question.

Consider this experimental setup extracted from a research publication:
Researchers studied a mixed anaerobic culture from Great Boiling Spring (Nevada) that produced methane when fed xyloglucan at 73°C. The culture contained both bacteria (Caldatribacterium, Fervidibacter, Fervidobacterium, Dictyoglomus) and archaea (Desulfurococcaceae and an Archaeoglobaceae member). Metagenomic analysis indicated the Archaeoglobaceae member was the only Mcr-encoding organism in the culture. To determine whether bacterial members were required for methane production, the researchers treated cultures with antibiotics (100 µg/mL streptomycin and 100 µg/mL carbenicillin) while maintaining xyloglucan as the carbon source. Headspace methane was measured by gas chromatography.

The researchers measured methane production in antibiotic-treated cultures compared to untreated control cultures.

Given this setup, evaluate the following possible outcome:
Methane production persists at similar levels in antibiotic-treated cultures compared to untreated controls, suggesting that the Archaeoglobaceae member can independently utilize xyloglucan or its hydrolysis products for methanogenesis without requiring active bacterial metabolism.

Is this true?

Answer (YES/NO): NO